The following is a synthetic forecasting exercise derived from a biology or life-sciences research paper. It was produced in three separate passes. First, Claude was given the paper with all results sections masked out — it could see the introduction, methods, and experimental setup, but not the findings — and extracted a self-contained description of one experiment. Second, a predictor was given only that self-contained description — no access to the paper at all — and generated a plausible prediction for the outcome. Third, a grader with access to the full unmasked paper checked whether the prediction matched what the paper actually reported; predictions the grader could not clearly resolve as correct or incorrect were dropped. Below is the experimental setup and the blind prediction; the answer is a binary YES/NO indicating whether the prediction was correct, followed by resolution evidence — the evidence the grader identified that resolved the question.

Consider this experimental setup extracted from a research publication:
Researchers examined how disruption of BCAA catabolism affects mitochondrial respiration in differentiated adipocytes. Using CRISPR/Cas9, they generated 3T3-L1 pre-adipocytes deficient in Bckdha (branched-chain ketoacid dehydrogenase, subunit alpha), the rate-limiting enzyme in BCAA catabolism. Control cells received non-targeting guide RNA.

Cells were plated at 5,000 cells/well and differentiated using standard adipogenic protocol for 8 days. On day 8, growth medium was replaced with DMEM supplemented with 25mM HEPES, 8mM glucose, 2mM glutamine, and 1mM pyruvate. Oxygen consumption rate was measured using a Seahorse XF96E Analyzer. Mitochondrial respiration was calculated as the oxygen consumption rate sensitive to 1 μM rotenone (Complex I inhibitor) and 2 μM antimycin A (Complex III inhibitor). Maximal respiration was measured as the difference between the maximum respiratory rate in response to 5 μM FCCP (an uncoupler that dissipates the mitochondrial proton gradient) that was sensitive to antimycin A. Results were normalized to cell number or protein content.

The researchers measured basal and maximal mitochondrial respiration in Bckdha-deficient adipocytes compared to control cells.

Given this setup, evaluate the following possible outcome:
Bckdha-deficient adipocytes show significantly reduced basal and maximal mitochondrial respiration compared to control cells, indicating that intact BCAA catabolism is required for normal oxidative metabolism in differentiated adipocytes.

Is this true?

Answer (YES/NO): YES